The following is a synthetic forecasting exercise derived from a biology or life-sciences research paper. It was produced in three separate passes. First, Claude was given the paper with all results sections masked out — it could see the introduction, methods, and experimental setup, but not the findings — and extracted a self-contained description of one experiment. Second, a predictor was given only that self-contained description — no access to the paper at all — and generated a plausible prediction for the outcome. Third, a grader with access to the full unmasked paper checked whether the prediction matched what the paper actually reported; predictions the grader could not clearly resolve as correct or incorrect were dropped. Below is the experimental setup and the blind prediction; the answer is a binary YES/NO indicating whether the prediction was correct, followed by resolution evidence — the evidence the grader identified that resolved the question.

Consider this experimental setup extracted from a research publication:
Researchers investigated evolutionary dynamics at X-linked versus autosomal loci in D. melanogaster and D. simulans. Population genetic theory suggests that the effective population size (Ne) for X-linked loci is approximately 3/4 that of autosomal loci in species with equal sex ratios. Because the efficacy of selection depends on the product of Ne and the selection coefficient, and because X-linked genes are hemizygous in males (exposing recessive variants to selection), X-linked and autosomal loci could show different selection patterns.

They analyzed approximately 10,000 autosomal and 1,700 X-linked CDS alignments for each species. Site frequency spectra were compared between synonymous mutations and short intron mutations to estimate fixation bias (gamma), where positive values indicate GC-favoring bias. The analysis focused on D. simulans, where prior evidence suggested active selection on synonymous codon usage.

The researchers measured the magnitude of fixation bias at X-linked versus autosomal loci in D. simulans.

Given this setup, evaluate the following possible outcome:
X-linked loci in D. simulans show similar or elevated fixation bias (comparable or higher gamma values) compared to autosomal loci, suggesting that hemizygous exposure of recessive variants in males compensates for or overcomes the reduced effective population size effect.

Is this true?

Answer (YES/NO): YES